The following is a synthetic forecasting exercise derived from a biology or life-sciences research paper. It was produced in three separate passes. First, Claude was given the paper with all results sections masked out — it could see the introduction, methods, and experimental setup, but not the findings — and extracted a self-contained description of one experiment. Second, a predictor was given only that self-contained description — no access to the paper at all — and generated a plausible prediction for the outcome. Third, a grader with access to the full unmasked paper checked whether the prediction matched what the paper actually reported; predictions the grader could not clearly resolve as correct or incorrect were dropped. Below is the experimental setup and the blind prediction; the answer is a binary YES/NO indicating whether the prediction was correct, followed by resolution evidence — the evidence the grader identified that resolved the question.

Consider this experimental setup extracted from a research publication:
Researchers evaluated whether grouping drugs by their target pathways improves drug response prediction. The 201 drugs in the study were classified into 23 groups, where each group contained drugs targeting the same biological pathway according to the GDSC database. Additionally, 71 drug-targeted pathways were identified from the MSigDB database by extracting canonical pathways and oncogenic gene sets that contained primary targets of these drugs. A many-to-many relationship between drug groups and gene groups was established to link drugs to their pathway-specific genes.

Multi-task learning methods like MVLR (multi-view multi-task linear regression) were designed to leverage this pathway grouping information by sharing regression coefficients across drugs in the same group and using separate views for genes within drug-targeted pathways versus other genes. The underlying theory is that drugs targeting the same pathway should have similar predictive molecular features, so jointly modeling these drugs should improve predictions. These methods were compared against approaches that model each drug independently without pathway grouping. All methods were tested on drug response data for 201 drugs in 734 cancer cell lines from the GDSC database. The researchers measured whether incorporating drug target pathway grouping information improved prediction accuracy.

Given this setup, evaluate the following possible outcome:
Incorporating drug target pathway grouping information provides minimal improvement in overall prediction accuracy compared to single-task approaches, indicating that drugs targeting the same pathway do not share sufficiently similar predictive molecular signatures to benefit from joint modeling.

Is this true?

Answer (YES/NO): YES